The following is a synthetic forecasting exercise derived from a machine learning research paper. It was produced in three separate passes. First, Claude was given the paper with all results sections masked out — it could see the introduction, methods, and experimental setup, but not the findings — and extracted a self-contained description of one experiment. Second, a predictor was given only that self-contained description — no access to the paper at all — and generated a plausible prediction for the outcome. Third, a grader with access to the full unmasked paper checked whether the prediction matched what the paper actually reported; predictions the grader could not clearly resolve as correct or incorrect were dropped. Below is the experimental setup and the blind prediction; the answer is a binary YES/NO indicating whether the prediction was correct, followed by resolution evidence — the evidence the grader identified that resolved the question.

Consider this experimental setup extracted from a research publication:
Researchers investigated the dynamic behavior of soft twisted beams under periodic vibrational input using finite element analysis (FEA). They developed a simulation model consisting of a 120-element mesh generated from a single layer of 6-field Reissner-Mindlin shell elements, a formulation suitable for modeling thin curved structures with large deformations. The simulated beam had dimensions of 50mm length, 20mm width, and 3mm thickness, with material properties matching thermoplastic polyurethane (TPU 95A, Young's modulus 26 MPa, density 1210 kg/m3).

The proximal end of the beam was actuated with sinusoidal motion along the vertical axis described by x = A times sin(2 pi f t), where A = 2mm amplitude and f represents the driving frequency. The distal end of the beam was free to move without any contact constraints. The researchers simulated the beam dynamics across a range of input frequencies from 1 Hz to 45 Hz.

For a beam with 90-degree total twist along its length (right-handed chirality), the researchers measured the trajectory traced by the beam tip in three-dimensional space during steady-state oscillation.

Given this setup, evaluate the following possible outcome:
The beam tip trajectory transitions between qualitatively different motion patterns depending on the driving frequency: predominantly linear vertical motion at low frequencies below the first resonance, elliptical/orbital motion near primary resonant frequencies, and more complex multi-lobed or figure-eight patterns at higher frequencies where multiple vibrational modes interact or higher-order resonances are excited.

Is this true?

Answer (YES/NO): NO